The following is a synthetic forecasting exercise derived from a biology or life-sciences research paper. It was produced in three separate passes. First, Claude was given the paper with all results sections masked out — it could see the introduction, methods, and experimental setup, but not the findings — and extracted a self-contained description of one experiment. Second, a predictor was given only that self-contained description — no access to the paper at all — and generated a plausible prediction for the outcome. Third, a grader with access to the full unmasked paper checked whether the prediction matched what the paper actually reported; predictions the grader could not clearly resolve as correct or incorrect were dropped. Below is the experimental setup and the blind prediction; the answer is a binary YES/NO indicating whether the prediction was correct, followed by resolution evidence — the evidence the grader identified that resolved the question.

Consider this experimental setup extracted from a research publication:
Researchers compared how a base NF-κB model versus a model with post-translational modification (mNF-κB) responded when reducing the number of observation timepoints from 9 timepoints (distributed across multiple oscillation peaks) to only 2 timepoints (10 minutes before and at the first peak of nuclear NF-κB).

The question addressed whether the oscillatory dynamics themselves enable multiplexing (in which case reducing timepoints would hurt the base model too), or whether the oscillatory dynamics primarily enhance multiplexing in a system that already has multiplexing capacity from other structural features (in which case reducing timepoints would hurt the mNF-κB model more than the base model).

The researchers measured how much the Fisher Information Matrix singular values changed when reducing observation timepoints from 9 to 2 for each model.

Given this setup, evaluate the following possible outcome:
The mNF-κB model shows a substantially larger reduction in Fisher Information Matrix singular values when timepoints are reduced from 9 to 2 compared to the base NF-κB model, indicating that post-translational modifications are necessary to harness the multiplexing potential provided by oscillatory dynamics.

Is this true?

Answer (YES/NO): YES